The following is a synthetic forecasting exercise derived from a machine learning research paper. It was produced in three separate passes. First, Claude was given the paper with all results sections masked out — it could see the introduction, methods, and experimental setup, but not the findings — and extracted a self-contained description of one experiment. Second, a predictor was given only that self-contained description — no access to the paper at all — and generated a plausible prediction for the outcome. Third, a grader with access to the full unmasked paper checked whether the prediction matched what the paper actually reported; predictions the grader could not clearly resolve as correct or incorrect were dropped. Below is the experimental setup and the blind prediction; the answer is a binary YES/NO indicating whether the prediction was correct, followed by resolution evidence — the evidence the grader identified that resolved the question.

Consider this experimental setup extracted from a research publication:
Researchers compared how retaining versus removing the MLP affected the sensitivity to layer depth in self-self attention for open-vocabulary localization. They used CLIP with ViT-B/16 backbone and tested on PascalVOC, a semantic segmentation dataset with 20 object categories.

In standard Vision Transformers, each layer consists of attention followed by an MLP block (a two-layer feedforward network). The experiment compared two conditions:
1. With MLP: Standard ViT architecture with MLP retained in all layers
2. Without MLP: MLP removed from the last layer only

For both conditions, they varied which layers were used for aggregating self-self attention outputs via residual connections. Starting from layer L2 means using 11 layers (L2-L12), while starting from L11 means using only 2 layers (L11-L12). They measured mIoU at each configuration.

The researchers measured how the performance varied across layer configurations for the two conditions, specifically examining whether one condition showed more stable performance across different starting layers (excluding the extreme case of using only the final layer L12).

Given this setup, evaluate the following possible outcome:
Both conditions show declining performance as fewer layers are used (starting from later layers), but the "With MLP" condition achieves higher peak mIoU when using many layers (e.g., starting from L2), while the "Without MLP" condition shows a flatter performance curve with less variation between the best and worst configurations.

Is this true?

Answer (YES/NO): NO